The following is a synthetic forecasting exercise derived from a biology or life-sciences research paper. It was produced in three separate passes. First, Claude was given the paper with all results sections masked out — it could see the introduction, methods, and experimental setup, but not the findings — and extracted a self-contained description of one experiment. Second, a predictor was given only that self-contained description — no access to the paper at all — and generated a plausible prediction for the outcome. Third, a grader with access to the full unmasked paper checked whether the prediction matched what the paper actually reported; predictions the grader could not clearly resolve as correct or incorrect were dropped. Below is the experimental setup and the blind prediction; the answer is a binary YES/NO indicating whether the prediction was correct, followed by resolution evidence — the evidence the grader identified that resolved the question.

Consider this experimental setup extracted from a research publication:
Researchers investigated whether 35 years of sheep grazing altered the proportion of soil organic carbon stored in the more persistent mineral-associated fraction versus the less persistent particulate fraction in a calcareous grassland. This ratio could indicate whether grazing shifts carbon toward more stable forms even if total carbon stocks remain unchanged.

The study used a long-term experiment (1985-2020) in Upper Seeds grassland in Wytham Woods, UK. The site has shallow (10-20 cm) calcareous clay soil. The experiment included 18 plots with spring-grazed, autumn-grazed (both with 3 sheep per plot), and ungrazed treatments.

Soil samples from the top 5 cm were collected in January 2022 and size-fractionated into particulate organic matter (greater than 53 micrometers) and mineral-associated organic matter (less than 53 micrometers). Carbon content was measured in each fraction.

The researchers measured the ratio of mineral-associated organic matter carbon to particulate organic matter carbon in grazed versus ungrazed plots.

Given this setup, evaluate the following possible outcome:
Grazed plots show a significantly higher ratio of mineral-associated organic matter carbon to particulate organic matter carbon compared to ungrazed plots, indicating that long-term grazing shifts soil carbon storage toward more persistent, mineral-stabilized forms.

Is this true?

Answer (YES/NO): NO